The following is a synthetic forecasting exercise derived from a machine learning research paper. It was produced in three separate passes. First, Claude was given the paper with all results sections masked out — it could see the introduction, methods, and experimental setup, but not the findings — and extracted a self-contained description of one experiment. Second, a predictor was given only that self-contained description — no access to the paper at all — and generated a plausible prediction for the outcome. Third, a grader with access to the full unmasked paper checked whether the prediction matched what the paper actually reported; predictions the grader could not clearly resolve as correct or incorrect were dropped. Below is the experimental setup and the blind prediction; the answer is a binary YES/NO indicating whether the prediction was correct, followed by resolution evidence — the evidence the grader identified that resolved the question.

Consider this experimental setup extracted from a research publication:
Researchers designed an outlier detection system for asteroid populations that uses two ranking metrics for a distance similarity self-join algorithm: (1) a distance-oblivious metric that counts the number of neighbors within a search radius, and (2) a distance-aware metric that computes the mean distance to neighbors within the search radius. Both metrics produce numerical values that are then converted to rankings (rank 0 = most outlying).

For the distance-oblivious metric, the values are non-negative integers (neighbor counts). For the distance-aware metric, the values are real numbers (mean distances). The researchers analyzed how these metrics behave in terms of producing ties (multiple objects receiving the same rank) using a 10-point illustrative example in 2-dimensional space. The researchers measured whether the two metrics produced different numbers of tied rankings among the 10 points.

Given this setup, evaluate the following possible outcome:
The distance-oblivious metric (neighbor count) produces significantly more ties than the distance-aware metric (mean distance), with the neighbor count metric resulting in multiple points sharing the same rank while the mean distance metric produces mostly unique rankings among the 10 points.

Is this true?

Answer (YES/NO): YES